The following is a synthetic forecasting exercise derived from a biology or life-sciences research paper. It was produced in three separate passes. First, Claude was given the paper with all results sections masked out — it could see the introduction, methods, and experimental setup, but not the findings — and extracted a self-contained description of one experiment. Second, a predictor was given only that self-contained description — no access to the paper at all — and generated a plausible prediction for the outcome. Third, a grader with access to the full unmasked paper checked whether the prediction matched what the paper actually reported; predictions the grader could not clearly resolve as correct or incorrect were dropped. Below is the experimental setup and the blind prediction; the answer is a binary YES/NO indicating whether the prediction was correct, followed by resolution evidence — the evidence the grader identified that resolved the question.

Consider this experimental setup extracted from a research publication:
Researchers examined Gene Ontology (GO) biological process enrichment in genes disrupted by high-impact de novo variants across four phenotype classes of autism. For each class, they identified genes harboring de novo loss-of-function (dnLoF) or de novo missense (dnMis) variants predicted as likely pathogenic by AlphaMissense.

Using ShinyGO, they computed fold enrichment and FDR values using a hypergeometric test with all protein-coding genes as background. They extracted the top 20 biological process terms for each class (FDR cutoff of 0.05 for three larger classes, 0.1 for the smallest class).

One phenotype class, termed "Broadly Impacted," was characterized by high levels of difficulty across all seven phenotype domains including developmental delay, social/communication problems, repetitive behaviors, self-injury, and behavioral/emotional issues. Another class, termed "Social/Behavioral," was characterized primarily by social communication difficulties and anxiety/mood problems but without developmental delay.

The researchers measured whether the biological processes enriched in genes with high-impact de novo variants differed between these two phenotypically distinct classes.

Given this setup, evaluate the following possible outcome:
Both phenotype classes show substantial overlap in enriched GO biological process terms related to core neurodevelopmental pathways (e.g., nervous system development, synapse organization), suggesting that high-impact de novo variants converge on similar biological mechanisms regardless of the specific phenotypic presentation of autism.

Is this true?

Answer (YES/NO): NO